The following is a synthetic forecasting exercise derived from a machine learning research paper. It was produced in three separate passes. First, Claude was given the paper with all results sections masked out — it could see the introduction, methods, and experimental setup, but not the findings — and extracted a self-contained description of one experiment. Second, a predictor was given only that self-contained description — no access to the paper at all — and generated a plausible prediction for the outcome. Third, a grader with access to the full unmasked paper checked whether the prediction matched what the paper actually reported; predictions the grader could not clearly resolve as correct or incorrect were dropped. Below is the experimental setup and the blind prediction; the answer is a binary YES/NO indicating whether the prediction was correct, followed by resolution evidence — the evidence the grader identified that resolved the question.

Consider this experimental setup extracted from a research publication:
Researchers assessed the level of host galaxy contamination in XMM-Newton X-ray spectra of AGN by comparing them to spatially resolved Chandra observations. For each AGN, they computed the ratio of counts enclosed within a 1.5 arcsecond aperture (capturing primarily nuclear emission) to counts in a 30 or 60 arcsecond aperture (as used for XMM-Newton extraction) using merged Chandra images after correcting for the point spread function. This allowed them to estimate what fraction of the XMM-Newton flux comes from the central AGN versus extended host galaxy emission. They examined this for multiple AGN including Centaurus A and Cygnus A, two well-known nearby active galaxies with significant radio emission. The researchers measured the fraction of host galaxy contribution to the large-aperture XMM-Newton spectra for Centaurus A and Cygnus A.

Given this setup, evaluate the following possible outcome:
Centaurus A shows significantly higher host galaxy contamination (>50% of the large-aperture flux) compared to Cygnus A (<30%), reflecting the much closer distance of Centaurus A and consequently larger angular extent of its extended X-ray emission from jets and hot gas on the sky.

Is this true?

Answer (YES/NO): NO